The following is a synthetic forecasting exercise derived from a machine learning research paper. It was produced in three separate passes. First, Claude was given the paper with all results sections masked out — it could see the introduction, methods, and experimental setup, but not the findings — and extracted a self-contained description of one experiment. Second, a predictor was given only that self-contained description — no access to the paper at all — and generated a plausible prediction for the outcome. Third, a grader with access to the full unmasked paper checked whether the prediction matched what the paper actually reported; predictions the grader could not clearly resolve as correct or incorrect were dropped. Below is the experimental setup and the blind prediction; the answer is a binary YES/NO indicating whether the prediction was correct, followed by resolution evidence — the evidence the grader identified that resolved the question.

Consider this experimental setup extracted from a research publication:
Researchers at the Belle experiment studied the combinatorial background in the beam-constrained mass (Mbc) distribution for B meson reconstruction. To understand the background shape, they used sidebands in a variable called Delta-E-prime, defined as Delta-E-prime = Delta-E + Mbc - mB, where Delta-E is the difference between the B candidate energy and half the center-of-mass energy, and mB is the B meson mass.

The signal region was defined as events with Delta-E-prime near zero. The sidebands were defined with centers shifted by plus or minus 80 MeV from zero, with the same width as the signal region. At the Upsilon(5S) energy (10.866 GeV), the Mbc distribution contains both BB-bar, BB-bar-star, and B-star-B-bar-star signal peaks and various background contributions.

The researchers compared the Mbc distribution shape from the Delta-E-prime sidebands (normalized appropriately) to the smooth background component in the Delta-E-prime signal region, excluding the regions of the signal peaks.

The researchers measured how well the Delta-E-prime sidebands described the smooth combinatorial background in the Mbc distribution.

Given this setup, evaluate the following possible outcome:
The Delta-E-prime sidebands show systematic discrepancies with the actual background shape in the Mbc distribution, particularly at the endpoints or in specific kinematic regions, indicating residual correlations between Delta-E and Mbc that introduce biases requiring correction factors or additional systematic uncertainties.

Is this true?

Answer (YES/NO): NO